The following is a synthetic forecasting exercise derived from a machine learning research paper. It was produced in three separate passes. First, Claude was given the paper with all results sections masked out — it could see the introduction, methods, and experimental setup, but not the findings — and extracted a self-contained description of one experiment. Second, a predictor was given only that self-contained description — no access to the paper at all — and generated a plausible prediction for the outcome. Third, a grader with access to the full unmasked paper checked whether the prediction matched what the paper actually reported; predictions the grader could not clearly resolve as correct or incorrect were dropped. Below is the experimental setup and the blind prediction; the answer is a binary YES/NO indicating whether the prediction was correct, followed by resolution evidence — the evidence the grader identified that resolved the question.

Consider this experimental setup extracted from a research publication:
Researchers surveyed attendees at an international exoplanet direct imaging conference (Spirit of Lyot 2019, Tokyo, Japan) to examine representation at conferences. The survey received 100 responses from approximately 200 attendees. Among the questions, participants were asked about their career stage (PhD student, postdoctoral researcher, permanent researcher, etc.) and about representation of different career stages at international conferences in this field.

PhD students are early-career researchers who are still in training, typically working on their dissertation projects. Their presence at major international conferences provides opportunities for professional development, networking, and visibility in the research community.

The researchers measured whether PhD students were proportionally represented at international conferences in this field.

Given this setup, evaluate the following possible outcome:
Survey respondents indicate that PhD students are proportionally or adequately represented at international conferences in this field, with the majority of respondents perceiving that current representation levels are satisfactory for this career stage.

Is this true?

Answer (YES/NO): NO